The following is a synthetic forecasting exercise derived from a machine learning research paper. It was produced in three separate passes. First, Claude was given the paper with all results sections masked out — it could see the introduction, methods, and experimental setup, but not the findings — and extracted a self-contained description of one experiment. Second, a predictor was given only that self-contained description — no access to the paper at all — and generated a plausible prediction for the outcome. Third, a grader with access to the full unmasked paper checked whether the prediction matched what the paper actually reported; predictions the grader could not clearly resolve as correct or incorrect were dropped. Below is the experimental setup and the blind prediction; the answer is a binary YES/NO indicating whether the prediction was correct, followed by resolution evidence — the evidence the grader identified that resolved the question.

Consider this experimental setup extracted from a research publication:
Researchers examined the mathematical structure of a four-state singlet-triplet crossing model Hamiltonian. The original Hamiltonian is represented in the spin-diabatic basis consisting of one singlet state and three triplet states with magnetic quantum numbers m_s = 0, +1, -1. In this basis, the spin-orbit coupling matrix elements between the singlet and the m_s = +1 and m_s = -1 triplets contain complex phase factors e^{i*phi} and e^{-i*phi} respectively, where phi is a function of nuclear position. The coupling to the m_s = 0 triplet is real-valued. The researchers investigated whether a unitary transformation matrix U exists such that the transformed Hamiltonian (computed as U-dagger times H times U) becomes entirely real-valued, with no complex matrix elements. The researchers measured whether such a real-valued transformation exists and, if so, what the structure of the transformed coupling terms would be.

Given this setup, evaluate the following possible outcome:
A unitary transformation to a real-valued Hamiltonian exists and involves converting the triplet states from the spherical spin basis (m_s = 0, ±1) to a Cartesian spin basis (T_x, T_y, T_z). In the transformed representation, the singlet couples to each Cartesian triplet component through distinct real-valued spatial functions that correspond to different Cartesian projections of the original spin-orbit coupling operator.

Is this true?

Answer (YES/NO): YES